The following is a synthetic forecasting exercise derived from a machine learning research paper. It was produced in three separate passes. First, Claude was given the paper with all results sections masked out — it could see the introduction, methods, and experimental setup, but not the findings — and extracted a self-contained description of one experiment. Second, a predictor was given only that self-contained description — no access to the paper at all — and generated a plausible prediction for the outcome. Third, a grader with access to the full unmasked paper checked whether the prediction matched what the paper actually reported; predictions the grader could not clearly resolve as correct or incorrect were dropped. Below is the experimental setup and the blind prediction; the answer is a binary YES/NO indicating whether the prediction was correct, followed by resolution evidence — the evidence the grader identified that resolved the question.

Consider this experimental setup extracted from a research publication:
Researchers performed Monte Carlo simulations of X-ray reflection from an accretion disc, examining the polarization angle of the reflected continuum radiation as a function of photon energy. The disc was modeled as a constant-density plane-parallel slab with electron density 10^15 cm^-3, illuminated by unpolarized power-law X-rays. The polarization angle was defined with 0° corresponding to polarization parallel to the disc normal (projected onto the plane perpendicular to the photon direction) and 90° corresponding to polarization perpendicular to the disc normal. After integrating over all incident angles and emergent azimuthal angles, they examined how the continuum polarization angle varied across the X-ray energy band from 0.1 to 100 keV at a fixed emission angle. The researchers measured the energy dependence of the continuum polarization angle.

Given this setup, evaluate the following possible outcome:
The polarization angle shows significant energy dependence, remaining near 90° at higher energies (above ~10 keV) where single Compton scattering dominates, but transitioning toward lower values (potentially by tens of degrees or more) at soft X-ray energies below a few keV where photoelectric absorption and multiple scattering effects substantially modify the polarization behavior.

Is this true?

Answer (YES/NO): NO